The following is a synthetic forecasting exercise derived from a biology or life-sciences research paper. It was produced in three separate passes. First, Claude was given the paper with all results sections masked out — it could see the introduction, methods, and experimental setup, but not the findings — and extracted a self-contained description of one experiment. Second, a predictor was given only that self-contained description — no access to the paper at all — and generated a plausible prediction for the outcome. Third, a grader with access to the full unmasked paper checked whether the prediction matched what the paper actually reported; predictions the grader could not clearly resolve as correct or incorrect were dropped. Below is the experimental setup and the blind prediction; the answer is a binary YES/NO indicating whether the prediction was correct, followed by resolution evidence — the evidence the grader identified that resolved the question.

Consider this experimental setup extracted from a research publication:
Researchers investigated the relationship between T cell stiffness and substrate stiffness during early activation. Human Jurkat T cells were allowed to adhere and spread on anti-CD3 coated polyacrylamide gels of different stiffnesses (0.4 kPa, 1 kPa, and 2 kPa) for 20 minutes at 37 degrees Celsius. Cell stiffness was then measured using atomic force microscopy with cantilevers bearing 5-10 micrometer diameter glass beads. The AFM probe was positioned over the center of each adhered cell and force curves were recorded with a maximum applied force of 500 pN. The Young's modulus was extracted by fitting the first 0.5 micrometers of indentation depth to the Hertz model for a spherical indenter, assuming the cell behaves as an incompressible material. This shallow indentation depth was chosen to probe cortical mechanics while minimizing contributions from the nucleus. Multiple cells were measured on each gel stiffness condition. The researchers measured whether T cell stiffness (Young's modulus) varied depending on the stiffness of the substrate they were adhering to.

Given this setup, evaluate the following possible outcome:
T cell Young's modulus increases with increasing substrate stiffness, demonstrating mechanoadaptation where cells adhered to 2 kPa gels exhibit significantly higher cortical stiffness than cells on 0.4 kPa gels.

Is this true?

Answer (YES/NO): NO